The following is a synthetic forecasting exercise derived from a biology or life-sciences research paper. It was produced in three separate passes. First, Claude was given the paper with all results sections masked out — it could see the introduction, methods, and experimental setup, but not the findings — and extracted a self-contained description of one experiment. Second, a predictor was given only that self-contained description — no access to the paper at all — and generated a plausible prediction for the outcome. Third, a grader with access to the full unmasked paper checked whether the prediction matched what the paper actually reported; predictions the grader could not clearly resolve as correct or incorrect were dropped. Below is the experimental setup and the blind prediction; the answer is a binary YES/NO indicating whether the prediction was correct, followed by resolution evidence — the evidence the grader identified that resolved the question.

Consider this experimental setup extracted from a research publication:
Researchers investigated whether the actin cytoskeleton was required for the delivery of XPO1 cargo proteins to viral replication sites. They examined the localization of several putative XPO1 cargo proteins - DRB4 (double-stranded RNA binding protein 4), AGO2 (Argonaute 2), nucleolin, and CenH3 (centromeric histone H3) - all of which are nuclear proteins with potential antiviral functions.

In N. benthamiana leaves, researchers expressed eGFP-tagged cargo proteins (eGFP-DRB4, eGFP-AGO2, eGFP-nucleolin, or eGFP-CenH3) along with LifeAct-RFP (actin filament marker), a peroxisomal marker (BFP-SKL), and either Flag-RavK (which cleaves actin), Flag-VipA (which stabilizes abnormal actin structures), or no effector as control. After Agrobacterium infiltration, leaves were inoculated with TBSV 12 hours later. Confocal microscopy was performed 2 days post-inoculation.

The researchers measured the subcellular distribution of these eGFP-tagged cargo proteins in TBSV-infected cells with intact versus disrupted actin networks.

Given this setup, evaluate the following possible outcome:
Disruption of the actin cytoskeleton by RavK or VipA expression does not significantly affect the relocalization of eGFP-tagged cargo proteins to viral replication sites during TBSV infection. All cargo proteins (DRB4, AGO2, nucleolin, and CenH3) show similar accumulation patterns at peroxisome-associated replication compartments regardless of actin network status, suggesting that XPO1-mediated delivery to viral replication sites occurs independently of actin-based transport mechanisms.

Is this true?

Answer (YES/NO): NO